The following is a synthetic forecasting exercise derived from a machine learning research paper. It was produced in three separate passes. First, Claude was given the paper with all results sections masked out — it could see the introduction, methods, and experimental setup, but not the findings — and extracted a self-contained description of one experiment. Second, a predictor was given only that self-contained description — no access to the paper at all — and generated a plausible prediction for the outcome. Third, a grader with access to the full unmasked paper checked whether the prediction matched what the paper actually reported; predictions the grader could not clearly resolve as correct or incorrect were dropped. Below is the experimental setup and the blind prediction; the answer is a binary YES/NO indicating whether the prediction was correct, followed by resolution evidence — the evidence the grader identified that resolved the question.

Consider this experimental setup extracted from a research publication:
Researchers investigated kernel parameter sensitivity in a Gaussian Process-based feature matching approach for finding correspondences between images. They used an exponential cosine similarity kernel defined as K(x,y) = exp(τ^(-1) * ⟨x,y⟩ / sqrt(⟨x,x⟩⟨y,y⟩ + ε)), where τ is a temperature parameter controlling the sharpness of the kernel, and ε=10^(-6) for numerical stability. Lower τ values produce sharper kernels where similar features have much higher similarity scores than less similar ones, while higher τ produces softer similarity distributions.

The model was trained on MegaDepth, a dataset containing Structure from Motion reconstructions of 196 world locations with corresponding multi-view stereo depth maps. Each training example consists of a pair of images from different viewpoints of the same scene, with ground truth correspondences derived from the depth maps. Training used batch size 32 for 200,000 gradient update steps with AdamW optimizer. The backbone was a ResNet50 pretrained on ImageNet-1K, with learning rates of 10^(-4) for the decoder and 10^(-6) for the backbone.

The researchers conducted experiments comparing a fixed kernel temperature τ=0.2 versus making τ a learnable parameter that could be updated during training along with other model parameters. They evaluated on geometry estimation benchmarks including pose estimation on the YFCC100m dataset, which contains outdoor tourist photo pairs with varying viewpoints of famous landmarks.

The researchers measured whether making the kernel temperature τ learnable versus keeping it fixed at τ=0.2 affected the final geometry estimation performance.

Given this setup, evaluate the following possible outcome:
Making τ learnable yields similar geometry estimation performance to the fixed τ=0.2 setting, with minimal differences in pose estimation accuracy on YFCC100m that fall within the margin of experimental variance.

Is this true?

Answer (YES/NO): YES